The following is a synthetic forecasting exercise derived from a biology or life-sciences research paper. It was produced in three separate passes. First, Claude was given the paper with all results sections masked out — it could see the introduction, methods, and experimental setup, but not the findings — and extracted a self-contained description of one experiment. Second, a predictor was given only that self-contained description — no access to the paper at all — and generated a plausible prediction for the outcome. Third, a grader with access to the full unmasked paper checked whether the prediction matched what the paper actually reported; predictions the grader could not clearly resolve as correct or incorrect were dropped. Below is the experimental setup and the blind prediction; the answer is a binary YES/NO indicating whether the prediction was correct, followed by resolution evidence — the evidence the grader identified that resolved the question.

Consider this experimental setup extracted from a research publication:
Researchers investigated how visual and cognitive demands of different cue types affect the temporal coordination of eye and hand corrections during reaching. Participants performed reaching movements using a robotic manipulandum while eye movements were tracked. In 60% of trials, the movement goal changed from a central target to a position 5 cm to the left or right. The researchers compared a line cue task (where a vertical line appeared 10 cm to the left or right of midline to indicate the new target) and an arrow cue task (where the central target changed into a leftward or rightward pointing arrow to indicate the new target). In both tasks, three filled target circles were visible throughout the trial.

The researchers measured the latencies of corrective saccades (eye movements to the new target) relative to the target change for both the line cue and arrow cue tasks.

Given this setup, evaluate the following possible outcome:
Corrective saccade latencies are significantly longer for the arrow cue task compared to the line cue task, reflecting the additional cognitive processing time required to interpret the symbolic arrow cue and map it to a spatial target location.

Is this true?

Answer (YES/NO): YES